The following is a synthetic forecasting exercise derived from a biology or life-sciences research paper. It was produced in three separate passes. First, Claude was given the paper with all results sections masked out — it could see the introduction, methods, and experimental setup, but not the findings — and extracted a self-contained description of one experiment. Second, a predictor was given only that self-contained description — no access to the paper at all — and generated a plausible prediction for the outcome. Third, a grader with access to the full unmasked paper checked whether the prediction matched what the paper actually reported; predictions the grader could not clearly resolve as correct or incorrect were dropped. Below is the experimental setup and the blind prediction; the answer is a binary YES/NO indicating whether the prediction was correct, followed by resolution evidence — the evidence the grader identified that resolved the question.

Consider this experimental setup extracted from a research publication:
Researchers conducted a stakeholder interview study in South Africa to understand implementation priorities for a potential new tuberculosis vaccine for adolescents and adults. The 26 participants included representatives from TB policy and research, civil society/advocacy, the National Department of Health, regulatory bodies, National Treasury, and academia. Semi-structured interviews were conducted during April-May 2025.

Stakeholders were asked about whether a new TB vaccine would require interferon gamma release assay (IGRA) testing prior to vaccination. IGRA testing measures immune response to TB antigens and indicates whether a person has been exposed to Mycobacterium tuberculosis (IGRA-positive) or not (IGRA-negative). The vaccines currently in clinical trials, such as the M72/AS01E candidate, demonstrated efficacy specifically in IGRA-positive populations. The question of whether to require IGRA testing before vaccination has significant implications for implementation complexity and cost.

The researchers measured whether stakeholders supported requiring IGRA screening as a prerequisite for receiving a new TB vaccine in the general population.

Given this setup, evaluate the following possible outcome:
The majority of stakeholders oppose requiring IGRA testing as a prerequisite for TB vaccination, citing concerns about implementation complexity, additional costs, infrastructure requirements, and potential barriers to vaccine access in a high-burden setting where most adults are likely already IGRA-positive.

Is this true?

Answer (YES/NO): NO